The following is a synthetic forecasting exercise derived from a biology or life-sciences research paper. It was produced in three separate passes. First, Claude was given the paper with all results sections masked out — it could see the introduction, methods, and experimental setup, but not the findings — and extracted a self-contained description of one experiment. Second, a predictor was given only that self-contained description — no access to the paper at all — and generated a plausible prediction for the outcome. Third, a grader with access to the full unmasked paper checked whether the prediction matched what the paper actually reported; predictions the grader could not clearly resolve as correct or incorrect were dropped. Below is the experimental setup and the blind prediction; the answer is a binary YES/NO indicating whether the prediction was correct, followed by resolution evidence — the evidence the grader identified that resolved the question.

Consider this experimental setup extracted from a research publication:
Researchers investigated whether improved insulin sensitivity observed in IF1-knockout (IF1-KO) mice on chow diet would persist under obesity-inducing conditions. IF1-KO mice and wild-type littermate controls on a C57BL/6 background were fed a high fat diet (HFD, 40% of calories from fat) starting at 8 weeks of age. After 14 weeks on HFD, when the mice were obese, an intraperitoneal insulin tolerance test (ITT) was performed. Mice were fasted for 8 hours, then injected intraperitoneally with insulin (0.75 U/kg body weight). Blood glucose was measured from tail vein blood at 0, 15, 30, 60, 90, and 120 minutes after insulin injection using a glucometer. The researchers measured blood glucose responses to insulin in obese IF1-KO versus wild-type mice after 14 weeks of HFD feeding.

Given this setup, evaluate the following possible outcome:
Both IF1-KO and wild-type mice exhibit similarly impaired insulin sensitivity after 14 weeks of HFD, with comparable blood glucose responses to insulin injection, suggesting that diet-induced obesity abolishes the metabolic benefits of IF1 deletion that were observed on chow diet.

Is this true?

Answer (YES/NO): NO